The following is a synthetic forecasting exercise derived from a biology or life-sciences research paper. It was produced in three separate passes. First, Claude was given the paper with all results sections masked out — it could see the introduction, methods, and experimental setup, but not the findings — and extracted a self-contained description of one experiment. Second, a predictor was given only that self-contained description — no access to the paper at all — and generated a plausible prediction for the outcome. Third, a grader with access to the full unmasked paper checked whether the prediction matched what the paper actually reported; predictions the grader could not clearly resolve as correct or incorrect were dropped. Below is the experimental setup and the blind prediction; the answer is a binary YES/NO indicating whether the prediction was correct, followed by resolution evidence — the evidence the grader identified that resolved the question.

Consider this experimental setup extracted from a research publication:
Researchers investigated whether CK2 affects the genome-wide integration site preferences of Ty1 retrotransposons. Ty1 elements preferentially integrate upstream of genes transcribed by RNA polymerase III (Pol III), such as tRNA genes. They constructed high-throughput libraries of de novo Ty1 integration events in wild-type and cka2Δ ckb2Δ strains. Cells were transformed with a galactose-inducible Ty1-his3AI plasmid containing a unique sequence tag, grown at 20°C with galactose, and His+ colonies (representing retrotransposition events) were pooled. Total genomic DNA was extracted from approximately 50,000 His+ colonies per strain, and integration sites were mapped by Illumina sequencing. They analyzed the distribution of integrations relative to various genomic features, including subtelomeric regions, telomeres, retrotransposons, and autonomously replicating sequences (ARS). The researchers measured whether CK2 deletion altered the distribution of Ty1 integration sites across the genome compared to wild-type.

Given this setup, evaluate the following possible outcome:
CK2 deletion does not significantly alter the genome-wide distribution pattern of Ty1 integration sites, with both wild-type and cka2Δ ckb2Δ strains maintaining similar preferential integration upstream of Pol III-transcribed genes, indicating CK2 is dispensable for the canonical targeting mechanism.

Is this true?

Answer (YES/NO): YES